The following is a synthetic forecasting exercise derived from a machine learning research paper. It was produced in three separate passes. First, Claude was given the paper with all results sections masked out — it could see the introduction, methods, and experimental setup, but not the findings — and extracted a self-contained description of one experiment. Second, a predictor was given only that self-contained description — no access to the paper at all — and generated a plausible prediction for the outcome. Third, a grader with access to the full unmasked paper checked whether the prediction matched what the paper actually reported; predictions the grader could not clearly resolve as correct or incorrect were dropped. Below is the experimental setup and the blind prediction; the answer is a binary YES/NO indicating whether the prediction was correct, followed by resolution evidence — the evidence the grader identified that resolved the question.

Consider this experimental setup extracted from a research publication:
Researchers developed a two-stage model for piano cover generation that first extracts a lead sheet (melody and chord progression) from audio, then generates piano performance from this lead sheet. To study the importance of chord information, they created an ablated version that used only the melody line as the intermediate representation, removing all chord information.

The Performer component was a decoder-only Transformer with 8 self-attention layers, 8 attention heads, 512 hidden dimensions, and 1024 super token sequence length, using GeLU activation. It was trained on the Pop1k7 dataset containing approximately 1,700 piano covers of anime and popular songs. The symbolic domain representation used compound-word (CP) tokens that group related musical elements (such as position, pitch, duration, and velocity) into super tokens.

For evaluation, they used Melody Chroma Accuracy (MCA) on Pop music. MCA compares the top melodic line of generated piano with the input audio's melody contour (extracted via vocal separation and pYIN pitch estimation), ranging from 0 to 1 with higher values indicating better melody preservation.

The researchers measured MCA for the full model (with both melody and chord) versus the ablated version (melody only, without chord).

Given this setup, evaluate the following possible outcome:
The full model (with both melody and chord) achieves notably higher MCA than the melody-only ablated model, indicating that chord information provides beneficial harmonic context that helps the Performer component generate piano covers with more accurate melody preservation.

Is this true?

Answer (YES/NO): NO